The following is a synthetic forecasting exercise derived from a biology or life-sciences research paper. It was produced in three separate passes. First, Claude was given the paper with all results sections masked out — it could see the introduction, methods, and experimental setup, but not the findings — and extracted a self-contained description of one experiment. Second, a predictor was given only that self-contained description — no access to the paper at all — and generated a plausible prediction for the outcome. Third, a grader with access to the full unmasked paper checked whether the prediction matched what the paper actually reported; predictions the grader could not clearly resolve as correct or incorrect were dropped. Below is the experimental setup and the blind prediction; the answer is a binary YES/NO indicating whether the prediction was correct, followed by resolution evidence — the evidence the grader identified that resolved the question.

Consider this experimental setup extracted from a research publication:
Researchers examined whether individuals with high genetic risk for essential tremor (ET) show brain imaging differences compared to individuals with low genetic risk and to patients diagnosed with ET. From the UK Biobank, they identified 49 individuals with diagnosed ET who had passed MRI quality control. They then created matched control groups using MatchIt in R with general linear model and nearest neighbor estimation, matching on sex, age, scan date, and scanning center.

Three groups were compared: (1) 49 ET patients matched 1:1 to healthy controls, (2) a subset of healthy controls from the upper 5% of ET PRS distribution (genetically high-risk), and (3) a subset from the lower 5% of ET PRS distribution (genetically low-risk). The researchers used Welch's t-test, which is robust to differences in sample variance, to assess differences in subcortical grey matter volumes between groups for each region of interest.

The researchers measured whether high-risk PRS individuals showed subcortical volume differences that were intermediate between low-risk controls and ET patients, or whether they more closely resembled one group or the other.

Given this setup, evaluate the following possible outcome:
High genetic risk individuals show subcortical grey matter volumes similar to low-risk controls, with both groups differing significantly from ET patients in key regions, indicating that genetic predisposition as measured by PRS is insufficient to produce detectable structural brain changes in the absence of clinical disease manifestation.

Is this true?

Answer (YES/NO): NO